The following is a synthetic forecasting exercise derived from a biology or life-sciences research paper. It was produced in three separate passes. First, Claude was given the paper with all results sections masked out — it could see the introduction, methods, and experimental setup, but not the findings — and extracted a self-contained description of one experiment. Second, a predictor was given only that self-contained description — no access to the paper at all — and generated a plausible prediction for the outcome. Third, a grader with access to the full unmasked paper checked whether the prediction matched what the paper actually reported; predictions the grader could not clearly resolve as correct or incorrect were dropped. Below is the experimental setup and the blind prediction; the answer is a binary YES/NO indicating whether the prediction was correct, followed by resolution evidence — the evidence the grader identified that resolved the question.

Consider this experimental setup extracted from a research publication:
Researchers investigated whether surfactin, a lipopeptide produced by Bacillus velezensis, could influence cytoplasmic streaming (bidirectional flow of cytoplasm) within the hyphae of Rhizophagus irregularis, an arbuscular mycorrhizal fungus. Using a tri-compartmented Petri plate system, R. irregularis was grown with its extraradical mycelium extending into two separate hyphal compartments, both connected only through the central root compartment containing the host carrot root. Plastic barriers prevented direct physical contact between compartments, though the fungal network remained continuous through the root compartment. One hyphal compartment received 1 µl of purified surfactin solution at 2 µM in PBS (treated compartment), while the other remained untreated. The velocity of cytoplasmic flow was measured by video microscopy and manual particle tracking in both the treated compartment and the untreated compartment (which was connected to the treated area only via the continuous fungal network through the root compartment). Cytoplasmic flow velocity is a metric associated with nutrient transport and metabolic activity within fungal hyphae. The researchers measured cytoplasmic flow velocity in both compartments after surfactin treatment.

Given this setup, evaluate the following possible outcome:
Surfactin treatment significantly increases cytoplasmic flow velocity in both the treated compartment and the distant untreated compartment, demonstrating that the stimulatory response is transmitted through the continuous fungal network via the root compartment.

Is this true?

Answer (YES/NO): YES